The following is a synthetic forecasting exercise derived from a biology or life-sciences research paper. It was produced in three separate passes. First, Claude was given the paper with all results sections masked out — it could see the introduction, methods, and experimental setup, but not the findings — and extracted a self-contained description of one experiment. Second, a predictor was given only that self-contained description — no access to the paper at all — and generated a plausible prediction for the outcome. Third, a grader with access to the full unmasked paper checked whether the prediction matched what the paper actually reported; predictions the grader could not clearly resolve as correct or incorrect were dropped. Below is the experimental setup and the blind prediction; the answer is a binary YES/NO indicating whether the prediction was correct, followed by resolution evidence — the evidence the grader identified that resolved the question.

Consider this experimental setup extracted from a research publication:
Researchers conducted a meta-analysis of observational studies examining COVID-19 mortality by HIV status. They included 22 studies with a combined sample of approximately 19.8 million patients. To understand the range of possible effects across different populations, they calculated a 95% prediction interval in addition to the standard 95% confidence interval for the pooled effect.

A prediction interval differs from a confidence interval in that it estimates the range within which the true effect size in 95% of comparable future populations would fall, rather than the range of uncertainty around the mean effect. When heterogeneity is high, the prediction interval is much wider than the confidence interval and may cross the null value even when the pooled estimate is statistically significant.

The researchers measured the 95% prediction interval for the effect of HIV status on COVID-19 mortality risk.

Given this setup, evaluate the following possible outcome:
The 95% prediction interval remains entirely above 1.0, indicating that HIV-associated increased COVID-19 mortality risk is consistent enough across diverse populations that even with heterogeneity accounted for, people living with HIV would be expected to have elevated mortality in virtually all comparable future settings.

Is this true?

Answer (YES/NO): NO